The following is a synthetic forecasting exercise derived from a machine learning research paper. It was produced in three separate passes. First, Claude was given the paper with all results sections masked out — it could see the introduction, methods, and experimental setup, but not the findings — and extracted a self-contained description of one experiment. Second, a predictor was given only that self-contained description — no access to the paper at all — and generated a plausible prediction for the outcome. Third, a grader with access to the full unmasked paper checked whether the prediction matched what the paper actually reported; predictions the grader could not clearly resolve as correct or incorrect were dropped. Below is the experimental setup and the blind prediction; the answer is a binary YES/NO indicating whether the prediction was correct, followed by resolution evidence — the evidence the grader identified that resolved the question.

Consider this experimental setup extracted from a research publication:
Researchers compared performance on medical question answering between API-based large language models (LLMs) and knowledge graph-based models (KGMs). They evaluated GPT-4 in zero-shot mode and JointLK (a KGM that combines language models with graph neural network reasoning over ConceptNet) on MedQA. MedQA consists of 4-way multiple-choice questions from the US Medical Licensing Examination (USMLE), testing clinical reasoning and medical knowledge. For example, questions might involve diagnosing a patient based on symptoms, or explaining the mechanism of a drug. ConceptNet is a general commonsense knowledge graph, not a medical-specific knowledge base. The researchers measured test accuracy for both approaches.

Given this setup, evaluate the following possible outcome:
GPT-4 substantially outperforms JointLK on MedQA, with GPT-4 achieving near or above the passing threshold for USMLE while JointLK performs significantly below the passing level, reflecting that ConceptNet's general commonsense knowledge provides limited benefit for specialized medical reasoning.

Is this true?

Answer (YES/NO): YES